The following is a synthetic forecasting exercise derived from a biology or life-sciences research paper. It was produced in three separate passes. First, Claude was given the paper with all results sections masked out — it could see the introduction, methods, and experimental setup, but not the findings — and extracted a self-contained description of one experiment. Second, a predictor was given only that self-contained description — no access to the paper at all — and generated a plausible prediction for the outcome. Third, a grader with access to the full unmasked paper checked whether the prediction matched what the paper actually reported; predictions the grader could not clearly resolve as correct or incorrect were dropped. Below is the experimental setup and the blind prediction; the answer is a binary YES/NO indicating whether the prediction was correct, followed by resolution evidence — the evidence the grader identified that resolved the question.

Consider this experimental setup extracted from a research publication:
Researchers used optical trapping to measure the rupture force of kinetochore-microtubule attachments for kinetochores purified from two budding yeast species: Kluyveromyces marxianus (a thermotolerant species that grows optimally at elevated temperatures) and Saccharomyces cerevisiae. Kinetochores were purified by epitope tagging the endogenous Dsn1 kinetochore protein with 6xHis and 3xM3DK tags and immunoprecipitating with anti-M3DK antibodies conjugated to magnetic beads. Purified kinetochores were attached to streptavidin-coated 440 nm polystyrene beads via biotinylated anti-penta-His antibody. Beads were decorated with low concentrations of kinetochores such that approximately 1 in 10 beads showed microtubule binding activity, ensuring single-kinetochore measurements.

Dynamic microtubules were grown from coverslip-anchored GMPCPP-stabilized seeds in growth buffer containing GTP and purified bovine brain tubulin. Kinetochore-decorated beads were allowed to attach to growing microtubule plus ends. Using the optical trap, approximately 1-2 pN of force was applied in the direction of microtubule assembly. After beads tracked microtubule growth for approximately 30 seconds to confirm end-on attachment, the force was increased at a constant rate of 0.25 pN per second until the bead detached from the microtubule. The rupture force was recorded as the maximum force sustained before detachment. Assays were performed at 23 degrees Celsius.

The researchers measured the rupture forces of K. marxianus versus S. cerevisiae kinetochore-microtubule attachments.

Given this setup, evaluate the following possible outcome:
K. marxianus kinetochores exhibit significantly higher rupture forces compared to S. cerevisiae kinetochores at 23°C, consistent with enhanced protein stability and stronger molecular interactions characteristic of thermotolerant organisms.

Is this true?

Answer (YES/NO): NO